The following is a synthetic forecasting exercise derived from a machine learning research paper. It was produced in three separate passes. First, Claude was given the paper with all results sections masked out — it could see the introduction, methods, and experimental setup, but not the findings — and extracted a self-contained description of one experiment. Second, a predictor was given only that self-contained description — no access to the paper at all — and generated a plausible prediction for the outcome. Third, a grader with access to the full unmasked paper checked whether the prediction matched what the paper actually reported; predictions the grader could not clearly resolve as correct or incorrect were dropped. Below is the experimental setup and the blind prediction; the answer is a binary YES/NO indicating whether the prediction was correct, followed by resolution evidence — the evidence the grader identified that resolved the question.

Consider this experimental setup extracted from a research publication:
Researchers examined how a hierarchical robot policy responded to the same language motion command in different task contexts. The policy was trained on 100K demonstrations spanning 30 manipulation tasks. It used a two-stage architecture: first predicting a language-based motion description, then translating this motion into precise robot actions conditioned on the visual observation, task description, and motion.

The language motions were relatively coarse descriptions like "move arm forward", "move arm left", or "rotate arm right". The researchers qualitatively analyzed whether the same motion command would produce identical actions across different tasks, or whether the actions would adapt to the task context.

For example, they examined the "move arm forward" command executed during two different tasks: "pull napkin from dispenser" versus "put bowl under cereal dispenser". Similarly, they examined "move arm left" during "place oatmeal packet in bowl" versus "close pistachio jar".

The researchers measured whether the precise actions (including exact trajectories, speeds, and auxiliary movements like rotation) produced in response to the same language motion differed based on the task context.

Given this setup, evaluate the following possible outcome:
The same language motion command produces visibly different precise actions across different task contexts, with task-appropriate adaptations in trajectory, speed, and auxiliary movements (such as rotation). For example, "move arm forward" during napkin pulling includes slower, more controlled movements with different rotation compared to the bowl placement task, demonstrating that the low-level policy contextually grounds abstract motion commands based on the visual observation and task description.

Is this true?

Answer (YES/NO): YES